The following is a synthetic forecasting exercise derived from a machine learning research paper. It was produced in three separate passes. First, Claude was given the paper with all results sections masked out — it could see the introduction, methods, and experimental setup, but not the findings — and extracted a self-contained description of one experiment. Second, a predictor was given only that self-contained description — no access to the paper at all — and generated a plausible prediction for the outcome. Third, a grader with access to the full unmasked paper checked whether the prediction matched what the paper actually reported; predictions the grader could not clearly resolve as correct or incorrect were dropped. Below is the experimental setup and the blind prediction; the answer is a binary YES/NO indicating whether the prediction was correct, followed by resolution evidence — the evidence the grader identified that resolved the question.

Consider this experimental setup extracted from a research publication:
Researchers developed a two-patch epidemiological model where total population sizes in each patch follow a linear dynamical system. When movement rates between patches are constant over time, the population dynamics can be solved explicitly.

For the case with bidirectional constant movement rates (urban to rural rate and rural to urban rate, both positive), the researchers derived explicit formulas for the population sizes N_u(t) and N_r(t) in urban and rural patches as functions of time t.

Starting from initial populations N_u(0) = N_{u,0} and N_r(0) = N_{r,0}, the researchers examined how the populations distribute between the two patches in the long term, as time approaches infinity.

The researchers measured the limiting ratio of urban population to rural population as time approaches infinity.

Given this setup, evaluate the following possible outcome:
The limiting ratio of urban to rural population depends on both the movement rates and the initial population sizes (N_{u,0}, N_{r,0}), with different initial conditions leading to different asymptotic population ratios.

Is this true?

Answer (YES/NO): NO